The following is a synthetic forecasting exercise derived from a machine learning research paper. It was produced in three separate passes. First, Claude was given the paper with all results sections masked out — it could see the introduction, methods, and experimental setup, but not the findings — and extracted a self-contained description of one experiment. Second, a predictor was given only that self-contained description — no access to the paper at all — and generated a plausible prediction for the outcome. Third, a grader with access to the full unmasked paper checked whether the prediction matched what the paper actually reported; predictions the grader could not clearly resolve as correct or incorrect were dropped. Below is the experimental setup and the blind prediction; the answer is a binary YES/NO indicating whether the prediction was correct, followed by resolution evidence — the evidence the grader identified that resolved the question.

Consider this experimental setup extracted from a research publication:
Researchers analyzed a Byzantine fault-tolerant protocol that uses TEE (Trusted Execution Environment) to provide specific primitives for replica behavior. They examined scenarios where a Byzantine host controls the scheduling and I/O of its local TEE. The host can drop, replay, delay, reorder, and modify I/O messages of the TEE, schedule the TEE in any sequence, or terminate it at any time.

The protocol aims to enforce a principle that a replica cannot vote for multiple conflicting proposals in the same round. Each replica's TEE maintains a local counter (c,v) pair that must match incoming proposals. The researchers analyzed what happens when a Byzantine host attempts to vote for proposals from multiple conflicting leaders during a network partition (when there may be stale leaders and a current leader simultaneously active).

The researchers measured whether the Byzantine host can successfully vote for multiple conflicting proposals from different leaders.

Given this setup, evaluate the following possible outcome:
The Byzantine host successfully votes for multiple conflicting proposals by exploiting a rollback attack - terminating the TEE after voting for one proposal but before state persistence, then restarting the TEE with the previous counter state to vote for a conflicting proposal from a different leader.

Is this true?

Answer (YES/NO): NO